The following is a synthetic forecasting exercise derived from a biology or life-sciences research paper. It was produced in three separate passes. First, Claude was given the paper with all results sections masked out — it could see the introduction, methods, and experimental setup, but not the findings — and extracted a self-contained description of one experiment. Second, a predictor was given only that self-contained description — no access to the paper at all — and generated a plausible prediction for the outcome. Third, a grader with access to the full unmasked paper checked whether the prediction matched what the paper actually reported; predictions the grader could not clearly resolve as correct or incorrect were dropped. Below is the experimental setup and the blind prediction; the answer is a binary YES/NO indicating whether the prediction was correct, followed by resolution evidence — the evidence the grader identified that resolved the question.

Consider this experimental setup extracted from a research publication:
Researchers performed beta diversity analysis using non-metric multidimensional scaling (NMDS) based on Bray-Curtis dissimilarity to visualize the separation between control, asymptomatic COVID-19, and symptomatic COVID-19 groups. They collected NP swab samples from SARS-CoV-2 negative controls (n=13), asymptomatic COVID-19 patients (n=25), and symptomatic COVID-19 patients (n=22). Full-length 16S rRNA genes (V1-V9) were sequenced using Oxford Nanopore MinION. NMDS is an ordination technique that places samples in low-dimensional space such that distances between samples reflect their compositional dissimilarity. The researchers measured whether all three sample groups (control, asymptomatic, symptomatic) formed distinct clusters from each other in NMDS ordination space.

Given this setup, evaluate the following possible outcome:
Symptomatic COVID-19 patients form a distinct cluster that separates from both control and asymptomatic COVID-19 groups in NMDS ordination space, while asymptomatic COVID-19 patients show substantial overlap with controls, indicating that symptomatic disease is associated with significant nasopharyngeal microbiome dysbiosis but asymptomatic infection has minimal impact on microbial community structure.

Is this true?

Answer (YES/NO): NO